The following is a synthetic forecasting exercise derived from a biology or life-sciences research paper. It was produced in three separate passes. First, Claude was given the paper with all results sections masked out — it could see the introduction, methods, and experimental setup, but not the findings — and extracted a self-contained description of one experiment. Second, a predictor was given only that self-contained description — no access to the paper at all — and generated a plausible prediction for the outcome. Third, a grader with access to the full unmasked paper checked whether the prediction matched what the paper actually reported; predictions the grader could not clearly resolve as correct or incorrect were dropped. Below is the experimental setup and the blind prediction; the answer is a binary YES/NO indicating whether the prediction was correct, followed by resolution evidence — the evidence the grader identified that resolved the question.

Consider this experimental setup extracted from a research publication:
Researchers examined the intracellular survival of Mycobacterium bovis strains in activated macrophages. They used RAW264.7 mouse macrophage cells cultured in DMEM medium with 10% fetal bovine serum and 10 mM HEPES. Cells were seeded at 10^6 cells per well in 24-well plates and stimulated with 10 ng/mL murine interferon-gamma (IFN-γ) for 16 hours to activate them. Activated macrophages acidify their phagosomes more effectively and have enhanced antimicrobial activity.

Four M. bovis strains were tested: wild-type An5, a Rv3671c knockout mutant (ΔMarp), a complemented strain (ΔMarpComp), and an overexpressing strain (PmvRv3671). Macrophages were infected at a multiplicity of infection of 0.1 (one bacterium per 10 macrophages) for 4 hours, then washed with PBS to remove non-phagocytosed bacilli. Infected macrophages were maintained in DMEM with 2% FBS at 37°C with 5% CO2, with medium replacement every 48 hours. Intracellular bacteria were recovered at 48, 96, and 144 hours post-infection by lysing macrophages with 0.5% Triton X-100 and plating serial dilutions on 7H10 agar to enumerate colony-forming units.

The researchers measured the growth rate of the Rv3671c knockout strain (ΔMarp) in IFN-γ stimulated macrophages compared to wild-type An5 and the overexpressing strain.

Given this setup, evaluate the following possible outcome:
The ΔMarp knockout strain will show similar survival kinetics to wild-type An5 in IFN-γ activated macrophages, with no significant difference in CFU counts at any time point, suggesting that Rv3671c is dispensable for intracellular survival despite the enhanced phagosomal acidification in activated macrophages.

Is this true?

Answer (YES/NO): NO